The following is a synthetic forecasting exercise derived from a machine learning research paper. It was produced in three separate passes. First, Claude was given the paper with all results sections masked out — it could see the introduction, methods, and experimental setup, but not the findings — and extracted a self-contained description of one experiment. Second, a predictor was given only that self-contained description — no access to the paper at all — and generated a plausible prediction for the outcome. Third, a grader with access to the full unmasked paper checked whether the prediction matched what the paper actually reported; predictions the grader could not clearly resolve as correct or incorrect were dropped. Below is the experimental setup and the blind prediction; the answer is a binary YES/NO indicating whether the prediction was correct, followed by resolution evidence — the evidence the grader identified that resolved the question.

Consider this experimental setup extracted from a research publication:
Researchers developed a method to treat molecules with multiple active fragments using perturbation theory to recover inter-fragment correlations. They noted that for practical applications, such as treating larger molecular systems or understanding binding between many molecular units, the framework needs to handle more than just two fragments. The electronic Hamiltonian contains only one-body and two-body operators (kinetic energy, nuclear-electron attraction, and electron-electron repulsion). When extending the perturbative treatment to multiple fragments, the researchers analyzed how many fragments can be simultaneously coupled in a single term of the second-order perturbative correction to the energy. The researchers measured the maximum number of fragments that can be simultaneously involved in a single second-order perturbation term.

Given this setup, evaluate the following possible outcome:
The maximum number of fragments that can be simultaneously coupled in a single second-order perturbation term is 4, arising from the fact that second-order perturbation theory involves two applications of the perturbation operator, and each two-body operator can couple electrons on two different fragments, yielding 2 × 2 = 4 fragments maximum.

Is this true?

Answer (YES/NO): YES